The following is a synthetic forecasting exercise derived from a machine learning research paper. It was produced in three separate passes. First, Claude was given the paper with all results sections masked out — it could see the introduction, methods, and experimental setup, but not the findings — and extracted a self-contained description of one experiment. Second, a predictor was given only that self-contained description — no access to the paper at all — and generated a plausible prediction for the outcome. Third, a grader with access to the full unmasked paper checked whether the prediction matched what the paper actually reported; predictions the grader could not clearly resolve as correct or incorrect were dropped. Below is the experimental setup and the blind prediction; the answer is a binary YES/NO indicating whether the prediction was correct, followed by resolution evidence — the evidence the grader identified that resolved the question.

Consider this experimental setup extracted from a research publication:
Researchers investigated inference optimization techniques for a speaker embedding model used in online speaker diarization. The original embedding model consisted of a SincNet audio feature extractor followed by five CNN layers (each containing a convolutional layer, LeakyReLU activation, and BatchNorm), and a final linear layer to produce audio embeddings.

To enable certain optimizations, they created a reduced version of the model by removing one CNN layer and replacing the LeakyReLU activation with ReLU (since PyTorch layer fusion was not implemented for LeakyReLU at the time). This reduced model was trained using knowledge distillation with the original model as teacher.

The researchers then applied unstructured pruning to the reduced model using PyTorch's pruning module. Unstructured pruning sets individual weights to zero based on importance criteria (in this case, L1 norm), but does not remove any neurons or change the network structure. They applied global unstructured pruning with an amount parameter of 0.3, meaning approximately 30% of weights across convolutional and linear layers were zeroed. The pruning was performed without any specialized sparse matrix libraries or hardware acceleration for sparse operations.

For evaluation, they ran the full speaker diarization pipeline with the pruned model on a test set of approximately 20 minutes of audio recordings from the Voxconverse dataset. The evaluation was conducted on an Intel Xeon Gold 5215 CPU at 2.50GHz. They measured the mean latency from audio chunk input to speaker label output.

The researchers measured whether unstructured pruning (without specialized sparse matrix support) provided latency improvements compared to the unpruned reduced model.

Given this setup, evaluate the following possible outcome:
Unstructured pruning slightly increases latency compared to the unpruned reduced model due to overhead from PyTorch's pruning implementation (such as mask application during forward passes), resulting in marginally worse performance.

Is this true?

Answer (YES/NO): NO